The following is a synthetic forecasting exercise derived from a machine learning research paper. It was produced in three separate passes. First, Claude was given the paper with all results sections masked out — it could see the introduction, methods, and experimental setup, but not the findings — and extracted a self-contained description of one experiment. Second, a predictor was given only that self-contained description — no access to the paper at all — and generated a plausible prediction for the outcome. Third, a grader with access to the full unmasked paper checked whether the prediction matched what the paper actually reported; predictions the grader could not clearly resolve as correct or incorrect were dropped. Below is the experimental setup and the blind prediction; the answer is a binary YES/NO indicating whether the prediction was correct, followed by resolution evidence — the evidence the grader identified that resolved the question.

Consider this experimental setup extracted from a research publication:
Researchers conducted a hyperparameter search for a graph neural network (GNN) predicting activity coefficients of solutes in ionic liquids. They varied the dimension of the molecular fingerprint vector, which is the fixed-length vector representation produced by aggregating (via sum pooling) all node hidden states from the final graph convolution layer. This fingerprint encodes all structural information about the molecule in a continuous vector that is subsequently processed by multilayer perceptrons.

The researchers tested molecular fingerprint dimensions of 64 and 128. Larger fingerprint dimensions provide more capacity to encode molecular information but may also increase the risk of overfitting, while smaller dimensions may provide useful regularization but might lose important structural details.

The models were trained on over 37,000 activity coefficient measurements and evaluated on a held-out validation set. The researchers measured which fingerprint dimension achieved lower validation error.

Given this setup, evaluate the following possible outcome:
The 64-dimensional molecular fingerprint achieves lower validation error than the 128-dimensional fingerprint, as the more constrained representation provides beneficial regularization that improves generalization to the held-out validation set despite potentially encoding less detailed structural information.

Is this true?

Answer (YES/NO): YES